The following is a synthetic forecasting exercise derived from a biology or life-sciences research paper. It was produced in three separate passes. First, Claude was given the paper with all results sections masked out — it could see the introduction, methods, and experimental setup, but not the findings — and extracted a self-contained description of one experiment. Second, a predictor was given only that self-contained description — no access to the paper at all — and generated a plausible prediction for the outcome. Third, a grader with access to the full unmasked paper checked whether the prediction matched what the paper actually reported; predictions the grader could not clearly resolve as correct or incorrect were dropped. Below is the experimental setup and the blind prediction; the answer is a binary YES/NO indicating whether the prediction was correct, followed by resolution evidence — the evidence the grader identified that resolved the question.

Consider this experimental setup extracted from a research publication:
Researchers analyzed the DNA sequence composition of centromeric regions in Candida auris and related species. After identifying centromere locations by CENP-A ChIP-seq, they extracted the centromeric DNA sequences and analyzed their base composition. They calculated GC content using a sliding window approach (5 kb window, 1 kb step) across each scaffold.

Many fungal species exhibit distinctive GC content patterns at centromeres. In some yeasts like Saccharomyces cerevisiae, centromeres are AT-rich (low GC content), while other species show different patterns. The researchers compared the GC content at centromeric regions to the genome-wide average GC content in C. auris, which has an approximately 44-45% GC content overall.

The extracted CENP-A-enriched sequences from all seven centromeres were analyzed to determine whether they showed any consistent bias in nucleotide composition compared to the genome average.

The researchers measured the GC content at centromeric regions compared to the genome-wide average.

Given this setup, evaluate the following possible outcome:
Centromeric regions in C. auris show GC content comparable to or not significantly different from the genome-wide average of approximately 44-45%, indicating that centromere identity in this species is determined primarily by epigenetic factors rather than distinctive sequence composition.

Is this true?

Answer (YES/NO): NO